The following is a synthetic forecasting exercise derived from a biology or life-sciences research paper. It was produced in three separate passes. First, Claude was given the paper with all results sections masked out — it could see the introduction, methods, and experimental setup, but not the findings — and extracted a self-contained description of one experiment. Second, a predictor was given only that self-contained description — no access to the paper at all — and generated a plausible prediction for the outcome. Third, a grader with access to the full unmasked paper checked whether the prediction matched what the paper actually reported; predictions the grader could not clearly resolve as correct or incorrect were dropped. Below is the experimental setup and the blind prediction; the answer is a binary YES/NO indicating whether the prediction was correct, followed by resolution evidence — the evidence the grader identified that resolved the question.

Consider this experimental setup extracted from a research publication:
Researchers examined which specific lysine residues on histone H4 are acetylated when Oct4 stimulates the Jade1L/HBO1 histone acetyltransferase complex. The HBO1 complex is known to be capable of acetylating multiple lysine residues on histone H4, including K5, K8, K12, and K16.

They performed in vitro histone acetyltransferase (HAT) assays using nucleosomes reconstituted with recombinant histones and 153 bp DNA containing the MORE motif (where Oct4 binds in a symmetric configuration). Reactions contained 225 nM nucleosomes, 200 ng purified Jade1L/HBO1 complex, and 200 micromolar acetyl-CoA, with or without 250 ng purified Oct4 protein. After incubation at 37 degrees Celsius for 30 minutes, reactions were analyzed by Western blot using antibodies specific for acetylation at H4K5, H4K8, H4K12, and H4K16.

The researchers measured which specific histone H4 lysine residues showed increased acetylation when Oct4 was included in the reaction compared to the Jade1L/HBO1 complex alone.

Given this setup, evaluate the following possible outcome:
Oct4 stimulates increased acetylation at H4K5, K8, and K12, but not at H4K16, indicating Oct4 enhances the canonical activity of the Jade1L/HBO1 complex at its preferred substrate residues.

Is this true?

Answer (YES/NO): NO